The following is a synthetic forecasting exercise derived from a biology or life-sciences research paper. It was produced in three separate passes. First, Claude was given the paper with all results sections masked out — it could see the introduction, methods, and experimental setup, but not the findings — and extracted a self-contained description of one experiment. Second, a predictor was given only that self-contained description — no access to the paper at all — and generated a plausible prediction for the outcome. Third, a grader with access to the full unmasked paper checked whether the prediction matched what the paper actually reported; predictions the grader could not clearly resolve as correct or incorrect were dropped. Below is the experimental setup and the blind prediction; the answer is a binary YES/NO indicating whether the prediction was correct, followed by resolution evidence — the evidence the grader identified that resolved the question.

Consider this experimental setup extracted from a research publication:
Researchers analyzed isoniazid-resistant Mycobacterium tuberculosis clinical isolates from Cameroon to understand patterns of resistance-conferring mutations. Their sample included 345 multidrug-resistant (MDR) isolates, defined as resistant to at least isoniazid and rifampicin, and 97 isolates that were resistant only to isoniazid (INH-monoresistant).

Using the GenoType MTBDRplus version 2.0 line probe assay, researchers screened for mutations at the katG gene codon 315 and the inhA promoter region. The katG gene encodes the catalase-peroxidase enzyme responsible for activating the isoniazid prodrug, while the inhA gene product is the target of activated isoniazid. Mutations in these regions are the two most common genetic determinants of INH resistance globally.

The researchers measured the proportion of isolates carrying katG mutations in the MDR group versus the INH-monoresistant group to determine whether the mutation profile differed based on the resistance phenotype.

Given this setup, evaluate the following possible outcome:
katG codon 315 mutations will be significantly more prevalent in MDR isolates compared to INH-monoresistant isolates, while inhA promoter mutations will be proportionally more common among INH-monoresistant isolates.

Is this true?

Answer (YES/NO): YES